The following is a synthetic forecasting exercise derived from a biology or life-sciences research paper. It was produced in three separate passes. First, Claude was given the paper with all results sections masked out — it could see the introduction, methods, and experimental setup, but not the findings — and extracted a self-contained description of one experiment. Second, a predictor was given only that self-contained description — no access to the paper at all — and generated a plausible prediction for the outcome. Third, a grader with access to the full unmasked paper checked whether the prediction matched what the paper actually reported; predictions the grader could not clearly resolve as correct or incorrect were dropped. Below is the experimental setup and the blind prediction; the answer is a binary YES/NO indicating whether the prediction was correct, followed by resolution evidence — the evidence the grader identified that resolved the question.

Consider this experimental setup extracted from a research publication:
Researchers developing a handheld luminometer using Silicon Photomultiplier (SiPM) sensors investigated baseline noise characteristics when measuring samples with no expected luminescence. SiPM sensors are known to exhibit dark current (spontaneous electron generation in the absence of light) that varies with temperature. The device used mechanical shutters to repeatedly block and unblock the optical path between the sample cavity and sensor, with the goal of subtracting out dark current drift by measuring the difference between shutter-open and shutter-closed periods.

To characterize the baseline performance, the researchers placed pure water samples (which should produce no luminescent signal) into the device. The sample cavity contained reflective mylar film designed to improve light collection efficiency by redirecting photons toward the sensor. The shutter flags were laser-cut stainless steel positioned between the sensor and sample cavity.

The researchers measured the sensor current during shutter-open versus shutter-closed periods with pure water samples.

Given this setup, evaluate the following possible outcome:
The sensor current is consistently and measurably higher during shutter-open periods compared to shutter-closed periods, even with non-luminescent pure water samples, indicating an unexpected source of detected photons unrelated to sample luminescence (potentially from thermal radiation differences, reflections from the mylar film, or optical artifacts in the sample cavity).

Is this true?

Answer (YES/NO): YES